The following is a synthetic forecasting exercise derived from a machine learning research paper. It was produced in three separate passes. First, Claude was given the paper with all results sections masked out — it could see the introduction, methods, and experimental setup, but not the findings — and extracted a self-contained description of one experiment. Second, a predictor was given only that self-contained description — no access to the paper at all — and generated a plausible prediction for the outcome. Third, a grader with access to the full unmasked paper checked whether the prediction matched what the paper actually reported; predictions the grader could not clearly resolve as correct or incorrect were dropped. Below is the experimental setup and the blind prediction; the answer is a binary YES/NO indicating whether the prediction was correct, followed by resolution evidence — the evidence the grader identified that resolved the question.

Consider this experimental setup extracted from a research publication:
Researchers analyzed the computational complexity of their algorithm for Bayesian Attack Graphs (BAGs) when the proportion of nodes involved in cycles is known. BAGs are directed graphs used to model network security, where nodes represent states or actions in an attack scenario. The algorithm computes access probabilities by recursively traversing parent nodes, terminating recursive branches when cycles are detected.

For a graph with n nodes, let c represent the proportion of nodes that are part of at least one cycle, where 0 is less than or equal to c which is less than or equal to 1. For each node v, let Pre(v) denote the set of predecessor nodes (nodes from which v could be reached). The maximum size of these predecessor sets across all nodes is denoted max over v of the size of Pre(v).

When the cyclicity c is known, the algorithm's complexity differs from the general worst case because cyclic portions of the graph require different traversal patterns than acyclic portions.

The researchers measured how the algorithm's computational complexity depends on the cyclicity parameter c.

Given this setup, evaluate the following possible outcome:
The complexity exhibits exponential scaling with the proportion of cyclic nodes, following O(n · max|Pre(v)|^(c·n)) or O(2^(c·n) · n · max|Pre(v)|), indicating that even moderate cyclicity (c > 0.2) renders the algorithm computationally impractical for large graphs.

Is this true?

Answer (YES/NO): NO